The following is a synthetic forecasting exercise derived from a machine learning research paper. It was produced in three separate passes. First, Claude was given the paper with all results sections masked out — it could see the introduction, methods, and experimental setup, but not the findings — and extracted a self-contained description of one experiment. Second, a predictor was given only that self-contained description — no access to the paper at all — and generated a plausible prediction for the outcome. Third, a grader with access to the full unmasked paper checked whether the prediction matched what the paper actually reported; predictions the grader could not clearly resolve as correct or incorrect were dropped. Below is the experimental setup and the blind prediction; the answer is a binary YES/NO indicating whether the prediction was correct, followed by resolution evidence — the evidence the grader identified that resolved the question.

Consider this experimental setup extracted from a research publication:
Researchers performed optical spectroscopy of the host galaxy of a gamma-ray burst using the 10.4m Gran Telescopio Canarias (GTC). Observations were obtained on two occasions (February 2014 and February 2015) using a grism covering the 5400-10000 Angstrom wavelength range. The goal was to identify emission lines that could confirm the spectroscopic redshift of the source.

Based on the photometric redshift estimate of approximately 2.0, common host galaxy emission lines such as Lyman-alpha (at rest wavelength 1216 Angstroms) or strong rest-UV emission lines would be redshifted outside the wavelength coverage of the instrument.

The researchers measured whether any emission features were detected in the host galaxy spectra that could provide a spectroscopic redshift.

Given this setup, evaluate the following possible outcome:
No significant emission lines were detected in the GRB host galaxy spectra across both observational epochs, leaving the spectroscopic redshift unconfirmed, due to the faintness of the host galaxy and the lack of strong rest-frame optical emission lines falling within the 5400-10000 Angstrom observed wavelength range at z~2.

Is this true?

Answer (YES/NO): YES